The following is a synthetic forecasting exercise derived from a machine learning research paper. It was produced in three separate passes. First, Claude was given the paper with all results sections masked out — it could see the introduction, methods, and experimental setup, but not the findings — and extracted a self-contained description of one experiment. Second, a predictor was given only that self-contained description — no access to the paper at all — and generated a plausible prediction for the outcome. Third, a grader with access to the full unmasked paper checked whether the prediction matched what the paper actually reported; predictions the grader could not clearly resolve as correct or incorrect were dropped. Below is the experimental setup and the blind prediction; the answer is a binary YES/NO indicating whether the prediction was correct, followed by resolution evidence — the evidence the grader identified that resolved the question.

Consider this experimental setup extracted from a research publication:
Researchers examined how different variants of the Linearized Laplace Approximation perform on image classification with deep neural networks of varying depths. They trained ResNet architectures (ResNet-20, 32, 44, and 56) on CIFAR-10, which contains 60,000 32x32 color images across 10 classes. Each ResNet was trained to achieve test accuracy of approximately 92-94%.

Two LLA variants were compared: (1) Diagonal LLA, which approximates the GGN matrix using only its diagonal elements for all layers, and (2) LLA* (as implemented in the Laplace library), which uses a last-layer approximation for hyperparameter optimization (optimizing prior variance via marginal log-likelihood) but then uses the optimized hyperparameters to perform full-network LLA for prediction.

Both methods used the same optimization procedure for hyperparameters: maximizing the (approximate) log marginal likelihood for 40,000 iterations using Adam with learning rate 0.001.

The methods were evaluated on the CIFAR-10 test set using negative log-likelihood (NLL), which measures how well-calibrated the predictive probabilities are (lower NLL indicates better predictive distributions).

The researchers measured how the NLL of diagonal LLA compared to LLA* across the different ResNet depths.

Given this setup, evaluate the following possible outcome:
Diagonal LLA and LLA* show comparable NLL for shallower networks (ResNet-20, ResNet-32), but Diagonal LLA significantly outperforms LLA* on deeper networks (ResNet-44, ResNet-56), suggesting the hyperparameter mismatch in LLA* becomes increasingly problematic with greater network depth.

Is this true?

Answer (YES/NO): NO